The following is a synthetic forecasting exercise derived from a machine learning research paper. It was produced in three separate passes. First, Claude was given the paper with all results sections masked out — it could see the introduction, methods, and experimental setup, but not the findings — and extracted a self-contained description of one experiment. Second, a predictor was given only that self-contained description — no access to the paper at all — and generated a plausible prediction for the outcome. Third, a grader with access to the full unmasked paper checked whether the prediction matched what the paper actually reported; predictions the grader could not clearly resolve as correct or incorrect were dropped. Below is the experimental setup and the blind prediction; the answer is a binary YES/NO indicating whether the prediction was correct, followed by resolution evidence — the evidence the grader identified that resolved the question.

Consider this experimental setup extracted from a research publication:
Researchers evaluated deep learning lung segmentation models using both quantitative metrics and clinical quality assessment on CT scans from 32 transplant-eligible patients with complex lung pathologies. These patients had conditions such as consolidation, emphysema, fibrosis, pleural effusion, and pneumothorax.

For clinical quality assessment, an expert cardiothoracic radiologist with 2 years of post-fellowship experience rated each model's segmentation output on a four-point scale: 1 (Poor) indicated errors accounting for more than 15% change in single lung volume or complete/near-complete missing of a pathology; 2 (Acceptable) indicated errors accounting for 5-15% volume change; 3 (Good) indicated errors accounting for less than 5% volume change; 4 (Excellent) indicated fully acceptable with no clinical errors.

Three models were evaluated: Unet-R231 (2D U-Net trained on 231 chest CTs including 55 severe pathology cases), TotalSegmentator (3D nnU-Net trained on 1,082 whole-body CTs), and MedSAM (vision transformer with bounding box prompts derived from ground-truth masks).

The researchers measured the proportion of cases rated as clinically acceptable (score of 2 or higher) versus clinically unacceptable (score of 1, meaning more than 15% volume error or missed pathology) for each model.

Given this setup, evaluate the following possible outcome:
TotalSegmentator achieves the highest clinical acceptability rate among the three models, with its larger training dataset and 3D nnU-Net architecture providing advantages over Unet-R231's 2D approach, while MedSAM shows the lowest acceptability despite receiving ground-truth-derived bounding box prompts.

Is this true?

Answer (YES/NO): NO